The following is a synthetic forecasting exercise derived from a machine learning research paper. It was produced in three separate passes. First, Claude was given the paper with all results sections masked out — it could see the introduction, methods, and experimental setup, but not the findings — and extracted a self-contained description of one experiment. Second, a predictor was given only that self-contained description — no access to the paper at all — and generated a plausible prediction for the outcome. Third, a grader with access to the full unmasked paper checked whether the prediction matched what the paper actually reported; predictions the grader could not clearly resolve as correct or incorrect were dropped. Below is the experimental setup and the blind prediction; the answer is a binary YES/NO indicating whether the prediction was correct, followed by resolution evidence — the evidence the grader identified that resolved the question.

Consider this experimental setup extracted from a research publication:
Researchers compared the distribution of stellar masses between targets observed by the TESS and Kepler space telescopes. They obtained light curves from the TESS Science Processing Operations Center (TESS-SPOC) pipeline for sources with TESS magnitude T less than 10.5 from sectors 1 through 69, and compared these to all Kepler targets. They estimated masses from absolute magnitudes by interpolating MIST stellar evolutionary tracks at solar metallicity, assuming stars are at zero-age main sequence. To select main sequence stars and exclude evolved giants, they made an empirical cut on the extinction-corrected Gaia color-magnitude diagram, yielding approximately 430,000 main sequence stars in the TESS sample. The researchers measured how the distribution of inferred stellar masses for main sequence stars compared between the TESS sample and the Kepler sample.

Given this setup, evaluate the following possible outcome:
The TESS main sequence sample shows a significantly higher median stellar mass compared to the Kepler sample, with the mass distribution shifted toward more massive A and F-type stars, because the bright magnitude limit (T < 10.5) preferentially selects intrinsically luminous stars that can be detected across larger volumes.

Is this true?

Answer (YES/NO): YES